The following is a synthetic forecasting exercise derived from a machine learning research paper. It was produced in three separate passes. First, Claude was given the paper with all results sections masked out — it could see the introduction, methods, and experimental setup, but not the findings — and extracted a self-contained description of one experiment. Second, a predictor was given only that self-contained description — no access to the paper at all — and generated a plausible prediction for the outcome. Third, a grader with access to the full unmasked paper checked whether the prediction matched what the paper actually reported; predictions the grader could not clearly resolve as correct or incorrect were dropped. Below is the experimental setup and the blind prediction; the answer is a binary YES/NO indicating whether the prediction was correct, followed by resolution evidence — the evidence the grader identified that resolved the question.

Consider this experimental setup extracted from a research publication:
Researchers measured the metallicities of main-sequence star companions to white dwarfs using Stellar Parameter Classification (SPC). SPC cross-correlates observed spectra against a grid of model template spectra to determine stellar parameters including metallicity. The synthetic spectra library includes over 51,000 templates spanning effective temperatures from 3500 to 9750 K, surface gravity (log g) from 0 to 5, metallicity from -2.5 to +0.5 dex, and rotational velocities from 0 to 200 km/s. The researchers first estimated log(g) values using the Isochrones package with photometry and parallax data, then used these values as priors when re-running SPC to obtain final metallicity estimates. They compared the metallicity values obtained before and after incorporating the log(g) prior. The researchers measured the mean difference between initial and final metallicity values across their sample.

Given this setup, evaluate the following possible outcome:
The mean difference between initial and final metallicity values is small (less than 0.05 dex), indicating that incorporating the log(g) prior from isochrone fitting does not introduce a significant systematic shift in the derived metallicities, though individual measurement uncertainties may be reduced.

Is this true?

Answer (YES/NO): YES